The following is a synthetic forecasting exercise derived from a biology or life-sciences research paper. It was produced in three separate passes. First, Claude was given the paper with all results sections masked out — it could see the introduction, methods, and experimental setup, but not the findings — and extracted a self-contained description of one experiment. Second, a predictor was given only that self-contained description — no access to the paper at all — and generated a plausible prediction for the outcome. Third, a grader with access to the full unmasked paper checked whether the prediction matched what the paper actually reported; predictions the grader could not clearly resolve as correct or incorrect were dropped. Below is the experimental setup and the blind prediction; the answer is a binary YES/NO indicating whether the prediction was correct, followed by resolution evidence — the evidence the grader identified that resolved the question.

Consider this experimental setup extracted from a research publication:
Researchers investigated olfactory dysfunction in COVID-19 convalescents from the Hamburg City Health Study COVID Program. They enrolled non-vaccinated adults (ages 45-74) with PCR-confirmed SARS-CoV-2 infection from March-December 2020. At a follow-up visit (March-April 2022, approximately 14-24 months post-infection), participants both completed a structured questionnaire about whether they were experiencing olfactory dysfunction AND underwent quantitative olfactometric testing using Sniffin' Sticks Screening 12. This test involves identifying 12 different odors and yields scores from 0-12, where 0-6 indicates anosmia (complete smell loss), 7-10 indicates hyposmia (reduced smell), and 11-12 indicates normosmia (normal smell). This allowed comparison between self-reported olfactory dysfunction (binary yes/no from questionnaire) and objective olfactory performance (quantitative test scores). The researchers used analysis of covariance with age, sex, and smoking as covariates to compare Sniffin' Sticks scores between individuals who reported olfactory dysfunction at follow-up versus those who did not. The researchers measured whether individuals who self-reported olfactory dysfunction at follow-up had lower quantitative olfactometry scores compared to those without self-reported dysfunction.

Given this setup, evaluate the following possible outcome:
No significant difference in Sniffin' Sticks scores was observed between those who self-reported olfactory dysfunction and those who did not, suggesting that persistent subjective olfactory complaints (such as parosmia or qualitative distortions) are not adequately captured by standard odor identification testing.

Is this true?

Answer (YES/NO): NO